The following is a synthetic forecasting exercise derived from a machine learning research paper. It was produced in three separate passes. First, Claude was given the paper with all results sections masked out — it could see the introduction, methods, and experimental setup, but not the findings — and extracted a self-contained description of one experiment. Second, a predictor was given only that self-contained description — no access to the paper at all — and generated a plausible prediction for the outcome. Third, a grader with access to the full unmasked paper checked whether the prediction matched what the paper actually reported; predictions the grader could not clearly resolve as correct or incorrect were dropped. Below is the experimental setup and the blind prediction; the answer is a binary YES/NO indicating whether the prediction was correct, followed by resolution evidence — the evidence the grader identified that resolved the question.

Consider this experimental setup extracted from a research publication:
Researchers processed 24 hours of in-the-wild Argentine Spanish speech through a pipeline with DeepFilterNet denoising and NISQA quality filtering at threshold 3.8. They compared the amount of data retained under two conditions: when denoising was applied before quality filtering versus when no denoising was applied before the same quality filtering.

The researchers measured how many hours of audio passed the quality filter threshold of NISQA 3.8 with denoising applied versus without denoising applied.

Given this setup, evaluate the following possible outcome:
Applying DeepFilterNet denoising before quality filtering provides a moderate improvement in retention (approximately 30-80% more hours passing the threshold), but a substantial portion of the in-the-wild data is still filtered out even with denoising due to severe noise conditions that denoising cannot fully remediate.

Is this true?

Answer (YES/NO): NO